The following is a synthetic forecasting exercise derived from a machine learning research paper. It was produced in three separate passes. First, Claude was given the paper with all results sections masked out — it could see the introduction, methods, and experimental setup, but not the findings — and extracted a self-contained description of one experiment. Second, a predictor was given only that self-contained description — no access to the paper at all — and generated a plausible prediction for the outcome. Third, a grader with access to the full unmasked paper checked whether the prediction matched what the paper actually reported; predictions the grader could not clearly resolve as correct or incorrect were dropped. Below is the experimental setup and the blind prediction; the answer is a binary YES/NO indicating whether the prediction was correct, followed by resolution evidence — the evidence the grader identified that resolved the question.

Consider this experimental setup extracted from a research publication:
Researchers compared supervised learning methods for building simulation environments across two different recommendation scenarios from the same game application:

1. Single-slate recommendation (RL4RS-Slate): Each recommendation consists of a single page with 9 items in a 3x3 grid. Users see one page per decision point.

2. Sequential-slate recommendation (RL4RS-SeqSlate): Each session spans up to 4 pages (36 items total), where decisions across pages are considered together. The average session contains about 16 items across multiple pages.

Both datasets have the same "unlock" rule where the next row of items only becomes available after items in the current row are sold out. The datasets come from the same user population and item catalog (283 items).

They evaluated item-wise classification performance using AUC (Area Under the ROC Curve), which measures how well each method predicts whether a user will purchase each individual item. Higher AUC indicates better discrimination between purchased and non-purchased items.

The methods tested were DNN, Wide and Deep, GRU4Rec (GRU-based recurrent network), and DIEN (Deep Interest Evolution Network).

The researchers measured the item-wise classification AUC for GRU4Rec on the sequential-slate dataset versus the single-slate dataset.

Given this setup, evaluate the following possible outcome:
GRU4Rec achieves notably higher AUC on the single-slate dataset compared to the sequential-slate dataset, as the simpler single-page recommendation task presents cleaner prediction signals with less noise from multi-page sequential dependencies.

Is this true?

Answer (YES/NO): NO